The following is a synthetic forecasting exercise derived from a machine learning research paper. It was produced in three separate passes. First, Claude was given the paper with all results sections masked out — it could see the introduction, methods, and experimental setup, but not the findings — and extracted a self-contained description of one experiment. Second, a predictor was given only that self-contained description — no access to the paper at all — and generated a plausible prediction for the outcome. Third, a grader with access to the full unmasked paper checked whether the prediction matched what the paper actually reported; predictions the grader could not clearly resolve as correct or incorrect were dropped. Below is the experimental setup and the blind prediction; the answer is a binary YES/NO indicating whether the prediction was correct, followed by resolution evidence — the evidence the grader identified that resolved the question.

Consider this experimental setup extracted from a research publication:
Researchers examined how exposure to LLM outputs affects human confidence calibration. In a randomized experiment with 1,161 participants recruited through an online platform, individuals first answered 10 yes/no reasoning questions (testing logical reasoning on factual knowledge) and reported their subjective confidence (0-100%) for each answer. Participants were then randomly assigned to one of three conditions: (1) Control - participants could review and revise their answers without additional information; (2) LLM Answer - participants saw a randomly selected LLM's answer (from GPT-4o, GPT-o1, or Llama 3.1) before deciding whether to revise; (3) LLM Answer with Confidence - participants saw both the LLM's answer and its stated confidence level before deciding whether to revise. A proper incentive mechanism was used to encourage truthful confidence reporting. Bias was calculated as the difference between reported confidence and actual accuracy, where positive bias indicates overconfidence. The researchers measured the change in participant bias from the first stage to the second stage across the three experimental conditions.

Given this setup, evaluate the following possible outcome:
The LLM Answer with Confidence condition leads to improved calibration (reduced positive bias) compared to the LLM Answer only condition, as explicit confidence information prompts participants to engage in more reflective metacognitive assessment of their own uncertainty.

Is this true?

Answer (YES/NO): NO